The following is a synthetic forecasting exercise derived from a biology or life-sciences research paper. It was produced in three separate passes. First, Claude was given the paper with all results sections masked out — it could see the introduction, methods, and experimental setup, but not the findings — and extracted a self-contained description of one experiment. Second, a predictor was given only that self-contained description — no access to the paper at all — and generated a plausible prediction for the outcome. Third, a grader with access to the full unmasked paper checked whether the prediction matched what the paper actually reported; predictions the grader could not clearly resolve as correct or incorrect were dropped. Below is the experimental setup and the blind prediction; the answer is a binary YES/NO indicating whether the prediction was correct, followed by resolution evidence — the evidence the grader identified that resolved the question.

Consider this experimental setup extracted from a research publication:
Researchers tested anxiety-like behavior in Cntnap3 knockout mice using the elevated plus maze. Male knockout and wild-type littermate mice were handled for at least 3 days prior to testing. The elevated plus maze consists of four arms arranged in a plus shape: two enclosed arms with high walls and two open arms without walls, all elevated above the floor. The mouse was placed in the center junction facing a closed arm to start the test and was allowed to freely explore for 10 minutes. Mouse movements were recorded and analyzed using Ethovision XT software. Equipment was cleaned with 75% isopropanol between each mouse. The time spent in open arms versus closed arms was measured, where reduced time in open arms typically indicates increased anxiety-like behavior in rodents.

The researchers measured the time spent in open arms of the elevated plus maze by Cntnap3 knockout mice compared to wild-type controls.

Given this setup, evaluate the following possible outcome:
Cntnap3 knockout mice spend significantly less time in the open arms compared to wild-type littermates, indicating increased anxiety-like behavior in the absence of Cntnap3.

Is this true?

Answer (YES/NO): NO